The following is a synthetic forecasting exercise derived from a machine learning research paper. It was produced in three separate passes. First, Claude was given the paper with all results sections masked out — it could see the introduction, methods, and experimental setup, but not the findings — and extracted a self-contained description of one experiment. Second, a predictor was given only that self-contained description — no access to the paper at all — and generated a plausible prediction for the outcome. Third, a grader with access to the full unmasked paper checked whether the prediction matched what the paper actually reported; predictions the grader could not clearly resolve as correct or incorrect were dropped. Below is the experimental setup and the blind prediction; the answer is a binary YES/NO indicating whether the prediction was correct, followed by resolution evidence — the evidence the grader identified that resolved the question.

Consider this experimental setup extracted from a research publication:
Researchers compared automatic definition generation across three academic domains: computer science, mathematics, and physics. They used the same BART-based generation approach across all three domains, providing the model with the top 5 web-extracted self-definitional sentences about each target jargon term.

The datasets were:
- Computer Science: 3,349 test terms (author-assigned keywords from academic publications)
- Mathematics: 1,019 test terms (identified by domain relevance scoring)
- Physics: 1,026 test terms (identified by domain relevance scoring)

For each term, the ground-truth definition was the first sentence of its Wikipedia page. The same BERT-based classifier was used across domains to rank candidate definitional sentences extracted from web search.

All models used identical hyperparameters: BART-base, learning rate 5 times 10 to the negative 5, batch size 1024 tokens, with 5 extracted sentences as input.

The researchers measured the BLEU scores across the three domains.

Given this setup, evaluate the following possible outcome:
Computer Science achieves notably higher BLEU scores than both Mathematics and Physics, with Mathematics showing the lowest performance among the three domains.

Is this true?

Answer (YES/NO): NO